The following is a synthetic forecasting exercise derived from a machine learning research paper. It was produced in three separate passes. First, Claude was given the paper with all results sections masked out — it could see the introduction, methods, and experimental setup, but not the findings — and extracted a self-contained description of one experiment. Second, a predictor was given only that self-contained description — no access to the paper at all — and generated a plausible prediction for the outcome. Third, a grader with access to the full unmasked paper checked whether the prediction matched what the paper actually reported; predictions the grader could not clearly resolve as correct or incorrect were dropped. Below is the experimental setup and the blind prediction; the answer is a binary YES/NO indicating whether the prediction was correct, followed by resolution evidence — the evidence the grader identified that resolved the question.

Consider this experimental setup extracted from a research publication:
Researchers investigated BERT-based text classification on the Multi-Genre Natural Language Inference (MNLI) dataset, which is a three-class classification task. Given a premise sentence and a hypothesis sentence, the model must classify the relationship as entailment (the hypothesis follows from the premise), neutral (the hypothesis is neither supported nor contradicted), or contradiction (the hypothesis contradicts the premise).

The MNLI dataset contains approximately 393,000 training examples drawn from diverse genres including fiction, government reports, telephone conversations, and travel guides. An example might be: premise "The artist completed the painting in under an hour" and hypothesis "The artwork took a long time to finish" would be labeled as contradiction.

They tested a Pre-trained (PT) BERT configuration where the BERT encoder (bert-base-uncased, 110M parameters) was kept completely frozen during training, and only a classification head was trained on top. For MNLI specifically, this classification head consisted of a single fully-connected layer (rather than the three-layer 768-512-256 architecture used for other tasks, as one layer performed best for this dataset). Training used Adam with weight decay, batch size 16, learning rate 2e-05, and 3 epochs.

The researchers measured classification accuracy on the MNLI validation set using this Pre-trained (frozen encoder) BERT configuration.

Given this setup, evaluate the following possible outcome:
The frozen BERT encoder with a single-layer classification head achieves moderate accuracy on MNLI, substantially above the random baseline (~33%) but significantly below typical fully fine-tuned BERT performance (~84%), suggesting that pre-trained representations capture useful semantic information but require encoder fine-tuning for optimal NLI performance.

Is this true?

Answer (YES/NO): NO